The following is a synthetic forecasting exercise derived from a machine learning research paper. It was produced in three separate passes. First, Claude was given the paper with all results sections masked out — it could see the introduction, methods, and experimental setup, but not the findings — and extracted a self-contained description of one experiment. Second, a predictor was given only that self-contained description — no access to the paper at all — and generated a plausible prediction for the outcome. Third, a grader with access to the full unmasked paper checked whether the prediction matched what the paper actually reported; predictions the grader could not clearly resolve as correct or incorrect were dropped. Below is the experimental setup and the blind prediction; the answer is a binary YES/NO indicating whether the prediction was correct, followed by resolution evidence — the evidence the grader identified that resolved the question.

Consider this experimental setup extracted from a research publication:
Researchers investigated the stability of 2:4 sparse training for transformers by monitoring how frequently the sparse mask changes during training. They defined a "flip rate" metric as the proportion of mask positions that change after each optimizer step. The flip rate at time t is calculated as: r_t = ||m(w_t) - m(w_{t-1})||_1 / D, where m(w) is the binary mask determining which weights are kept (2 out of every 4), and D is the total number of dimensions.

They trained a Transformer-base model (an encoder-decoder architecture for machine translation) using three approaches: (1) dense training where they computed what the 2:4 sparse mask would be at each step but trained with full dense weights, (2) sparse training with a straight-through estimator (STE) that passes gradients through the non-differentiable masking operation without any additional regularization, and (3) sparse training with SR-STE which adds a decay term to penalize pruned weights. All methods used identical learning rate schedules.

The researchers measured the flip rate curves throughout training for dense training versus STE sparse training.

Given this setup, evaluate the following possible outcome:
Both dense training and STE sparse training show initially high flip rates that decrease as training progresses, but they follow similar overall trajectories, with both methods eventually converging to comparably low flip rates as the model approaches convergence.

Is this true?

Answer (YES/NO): NO